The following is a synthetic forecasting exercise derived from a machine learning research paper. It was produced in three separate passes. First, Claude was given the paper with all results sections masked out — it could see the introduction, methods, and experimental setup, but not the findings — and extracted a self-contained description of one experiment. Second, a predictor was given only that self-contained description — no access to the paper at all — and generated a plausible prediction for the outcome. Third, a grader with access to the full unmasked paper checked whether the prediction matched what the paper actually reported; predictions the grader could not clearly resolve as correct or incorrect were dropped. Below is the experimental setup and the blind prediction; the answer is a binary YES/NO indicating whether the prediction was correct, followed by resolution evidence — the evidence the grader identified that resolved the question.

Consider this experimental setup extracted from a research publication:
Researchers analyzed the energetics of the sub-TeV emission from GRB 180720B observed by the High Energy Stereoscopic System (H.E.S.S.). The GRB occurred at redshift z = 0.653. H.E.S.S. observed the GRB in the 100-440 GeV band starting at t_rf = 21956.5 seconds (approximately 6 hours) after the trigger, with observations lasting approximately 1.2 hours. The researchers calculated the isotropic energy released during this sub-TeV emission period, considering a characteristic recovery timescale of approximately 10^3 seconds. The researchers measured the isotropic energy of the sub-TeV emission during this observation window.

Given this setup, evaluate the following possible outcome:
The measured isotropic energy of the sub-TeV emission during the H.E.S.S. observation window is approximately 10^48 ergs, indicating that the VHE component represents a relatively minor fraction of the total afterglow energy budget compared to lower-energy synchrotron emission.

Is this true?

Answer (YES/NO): NO